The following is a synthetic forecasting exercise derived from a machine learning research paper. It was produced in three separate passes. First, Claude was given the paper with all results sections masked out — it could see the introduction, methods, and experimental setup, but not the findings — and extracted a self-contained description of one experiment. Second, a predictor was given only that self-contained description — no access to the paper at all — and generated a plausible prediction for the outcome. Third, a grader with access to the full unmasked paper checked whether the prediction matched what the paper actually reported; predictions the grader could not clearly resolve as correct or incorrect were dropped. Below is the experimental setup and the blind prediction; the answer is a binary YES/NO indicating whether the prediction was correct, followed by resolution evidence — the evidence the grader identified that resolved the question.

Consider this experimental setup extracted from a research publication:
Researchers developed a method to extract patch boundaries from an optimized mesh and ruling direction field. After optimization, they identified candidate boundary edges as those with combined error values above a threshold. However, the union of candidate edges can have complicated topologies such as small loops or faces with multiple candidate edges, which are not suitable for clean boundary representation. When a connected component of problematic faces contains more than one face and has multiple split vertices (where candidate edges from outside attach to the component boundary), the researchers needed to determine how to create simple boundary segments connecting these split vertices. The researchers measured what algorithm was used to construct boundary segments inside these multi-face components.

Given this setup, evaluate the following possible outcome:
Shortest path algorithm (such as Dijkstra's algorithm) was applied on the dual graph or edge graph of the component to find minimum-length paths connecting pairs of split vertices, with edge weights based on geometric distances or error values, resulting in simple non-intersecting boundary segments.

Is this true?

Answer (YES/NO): NO